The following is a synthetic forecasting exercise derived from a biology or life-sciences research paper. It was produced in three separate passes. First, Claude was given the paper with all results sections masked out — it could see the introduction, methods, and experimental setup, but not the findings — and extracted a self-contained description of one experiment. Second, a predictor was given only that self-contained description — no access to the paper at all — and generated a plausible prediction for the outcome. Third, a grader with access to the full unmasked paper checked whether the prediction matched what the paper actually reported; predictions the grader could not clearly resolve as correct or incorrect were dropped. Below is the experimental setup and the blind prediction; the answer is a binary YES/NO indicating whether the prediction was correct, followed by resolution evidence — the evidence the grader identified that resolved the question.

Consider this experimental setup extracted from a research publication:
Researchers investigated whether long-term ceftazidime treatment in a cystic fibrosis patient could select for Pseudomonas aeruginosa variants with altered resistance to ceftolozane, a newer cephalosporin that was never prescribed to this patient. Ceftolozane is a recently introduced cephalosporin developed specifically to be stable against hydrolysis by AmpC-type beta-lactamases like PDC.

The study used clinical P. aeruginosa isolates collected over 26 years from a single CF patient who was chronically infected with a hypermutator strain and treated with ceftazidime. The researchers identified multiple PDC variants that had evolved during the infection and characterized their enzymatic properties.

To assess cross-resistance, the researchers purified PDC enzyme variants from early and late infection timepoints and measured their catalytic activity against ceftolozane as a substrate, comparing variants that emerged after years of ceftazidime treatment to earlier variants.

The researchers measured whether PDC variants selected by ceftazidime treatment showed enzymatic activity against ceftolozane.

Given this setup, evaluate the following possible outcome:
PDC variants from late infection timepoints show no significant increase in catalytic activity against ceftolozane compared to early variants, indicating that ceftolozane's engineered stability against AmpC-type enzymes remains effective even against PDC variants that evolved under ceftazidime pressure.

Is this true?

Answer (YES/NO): NO